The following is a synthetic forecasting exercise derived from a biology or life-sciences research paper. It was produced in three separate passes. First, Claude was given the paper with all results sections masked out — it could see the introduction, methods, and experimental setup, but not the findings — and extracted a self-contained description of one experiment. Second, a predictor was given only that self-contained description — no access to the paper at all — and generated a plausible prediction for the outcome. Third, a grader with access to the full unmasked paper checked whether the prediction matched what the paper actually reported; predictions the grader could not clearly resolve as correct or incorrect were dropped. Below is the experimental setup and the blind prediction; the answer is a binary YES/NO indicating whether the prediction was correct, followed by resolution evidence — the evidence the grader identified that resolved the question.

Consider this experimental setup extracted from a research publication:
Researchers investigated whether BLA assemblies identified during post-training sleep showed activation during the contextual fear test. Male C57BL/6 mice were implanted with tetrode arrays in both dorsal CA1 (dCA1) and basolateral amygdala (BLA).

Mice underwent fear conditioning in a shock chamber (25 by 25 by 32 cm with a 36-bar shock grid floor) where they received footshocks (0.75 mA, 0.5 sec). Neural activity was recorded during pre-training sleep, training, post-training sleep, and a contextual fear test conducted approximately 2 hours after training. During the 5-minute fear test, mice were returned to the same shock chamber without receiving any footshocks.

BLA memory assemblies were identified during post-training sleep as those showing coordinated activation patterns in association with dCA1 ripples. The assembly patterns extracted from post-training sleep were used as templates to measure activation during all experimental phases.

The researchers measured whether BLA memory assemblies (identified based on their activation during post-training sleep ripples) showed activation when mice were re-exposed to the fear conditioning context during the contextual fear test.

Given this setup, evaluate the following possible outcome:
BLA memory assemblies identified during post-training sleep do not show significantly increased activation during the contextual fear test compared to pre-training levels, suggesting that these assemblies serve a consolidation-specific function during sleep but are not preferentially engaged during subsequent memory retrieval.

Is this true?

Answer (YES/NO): NO